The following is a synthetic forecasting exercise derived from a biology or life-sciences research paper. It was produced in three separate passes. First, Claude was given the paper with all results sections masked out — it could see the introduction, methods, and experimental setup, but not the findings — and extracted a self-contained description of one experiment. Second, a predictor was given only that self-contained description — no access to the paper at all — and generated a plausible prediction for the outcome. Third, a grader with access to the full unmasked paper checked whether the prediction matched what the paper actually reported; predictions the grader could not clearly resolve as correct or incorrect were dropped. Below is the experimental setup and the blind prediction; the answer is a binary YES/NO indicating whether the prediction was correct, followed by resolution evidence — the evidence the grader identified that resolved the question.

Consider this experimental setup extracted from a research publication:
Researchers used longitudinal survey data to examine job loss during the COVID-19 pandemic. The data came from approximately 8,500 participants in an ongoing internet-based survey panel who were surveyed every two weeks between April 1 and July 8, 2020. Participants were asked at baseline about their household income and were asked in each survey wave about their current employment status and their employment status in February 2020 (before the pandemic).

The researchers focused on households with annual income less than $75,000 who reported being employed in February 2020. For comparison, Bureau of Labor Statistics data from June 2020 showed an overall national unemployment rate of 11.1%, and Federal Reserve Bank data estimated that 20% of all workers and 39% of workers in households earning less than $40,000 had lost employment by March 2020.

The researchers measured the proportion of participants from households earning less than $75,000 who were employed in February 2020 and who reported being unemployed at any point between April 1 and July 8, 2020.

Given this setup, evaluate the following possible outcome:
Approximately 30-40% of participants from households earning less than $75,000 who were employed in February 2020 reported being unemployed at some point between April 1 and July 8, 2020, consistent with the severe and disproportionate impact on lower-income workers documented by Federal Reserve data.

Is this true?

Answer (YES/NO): NO